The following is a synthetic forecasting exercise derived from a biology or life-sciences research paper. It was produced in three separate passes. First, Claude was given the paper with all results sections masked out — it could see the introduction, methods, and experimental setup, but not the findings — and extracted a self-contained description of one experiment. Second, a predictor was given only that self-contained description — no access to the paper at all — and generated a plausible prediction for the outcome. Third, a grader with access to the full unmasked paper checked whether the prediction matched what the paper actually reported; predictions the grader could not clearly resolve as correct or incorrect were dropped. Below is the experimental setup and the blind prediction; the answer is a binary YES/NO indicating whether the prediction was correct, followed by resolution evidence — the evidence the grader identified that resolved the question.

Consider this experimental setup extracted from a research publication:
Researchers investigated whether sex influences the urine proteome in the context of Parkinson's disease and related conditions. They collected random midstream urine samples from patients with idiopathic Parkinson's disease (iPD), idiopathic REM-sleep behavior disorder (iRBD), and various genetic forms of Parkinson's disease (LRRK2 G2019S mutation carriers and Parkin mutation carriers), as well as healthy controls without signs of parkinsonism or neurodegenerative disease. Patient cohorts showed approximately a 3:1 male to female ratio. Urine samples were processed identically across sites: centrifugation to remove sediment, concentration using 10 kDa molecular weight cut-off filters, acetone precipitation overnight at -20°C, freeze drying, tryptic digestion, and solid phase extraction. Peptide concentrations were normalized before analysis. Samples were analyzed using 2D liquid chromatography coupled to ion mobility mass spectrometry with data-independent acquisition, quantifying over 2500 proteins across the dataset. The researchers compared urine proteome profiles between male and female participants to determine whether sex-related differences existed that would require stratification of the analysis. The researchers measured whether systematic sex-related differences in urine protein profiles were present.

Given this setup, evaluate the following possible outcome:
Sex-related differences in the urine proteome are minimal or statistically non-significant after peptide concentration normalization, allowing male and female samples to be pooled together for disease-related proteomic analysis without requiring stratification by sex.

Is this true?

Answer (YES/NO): NO